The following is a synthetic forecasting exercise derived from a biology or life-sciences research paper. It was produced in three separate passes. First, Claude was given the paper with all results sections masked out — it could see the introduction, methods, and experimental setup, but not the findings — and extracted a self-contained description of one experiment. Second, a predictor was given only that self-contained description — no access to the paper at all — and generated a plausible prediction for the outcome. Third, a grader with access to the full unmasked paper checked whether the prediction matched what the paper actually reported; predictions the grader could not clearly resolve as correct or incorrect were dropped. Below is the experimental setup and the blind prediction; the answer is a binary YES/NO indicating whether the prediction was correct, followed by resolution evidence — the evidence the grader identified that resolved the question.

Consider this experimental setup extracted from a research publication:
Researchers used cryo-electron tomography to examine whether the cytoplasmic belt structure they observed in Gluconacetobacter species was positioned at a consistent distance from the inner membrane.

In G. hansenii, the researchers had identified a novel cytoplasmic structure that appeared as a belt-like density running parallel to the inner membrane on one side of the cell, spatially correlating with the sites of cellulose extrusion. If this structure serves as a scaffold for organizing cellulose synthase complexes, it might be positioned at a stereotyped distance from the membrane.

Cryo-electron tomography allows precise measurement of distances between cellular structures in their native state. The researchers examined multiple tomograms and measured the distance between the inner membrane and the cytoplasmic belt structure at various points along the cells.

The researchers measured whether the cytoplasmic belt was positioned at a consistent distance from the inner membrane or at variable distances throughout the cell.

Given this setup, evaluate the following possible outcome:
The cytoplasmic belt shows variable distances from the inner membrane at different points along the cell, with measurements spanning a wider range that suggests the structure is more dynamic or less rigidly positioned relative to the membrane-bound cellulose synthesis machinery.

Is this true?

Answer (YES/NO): NO